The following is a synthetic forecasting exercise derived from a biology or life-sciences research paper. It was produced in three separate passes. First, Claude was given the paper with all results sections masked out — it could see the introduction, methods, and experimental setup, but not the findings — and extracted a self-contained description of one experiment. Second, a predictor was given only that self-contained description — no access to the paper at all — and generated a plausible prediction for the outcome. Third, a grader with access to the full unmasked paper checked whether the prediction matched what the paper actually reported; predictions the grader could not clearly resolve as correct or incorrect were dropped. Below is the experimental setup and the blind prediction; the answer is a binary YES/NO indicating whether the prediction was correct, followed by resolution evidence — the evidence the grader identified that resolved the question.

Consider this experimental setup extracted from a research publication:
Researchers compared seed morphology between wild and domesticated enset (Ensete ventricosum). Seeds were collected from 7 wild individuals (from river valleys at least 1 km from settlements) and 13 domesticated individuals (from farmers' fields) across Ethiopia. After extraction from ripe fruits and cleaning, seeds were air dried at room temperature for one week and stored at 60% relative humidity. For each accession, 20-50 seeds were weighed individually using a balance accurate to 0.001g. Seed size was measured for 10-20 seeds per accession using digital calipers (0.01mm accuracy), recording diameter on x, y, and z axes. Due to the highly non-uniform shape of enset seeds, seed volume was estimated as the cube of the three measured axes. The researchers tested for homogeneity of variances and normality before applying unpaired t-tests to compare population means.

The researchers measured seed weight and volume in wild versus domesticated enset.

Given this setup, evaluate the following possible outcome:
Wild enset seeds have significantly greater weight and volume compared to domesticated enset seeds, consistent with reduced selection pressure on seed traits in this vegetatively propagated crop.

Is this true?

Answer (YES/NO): NO